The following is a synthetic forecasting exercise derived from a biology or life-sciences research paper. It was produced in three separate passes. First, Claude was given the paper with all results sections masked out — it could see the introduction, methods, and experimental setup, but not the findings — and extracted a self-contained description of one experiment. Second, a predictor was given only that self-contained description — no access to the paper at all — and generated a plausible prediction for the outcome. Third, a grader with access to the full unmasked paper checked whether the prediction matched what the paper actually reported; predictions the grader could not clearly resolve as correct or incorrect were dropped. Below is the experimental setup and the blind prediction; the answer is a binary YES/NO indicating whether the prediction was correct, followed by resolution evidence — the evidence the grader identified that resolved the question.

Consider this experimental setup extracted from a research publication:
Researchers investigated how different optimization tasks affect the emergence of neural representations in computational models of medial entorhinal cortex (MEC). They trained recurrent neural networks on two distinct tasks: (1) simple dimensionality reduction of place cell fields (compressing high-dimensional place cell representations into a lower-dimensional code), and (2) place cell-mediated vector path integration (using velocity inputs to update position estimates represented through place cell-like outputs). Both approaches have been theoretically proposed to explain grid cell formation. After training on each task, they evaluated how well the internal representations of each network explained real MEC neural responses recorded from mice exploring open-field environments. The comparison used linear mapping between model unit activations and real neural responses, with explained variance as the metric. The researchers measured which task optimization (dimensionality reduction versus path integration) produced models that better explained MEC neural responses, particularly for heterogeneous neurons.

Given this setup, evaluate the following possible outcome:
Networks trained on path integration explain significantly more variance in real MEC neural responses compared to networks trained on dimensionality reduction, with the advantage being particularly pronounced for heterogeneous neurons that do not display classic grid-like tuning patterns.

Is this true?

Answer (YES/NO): YES